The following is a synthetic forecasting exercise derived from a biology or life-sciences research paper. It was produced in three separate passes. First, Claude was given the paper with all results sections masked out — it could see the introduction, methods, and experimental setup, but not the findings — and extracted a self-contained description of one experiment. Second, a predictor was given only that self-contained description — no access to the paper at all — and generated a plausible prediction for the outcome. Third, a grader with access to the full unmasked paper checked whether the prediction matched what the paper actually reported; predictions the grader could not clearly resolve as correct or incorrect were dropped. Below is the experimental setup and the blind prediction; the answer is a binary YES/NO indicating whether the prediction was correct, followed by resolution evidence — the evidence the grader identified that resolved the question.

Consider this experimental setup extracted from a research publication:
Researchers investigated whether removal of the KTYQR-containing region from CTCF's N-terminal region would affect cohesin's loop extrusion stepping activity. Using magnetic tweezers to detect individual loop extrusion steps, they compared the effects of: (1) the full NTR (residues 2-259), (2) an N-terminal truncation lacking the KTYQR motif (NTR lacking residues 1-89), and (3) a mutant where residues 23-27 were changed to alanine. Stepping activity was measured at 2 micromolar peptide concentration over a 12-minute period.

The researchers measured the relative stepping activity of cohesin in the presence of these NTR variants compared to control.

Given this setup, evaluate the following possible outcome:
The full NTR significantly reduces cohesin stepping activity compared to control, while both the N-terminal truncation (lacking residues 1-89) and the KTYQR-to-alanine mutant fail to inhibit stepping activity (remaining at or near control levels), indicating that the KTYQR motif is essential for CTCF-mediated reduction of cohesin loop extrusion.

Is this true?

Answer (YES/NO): YES